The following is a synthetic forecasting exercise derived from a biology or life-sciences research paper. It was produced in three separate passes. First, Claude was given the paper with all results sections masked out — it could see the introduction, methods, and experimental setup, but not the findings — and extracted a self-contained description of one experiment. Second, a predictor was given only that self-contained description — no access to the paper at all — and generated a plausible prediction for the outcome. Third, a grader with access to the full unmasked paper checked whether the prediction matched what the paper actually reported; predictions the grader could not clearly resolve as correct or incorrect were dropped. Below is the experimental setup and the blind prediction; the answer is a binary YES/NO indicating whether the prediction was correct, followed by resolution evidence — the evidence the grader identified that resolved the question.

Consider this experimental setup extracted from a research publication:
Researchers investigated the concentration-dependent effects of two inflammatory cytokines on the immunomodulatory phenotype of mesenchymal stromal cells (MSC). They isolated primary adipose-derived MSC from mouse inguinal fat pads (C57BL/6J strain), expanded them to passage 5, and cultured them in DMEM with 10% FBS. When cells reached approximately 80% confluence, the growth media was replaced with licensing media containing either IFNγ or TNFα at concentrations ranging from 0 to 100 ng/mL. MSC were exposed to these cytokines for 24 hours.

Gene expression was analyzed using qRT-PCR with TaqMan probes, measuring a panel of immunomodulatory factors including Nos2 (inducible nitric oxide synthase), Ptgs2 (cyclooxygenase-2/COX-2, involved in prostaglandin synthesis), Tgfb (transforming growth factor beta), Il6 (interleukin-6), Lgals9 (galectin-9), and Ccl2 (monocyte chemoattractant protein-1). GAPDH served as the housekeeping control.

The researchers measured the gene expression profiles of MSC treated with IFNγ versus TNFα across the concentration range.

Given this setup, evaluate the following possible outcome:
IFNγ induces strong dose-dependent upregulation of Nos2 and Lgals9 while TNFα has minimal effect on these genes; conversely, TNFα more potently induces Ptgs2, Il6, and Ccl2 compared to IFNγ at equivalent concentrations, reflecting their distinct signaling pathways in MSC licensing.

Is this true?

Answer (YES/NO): NO